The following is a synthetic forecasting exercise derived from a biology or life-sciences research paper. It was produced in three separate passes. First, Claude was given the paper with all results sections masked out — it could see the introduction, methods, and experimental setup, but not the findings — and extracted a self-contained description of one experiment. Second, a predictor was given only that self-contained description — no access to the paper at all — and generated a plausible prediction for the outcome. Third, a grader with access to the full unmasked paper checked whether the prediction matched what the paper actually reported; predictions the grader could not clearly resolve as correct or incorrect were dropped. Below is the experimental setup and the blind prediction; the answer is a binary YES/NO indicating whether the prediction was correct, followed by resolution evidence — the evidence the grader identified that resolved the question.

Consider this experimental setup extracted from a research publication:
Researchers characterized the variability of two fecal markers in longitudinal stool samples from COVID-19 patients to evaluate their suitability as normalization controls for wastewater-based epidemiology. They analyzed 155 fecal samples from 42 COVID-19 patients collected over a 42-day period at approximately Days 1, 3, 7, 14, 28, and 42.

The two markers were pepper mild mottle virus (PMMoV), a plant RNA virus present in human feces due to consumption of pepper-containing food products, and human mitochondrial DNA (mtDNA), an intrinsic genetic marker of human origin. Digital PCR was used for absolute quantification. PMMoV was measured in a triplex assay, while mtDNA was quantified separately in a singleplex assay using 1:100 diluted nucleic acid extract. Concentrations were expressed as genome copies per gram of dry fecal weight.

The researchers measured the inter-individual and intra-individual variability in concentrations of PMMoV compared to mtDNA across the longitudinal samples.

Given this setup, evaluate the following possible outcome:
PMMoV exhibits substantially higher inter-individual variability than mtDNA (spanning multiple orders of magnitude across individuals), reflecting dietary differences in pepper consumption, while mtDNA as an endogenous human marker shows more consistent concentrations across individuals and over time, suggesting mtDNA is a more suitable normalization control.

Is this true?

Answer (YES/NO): YES